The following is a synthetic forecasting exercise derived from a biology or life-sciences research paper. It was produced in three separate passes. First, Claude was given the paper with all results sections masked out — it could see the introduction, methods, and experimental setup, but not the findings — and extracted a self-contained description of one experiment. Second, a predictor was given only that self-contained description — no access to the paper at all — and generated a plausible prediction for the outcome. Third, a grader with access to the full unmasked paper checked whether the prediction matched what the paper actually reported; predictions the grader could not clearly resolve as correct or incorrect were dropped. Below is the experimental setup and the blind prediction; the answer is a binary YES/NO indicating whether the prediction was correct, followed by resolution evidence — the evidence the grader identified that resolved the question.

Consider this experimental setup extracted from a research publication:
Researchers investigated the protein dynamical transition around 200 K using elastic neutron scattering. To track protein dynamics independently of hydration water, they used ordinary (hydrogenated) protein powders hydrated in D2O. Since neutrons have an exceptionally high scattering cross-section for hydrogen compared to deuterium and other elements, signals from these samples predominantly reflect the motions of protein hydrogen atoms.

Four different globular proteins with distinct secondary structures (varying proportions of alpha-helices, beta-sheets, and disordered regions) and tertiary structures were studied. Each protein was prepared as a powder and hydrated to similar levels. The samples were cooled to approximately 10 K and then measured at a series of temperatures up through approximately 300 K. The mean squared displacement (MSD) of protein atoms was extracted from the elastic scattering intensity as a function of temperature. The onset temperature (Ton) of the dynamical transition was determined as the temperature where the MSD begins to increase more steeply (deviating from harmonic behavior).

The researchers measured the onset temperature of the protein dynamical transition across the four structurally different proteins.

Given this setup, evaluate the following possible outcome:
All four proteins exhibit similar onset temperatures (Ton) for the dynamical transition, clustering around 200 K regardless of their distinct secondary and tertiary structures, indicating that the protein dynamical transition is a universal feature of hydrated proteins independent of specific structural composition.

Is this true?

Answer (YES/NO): NO